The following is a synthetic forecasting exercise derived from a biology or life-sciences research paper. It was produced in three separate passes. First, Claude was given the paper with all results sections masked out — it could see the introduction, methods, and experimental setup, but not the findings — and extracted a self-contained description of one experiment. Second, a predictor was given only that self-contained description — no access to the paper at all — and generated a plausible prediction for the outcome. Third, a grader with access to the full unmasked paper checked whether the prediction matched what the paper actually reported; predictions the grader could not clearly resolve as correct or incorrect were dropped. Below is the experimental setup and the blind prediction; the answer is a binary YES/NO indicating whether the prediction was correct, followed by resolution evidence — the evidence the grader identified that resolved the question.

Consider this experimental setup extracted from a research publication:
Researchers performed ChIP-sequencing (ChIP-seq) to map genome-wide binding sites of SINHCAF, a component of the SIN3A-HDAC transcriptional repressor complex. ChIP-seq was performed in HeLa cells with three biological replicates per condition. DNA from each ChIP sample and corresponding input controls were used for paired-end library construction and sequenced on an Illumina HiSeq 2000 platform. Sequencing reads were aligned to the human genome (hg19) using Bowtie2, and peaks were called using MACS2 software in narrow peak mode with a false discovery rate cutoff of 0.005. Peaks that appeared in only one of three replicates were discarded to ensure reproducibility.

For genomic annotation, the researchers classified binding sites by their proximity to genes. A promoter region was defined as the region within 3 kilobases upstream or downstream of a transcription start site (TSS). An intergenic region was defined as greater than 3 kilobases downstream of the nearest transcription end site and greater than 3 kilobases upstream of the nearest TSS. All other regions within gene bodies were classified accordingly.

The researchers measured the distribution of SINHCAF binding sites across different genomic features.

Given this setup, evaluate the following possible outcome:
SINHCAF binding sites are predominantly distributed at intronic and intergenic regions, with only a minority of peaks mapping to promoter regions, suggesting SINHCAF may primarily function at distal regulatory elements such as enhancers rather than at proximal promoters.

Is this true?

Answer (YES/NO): NO